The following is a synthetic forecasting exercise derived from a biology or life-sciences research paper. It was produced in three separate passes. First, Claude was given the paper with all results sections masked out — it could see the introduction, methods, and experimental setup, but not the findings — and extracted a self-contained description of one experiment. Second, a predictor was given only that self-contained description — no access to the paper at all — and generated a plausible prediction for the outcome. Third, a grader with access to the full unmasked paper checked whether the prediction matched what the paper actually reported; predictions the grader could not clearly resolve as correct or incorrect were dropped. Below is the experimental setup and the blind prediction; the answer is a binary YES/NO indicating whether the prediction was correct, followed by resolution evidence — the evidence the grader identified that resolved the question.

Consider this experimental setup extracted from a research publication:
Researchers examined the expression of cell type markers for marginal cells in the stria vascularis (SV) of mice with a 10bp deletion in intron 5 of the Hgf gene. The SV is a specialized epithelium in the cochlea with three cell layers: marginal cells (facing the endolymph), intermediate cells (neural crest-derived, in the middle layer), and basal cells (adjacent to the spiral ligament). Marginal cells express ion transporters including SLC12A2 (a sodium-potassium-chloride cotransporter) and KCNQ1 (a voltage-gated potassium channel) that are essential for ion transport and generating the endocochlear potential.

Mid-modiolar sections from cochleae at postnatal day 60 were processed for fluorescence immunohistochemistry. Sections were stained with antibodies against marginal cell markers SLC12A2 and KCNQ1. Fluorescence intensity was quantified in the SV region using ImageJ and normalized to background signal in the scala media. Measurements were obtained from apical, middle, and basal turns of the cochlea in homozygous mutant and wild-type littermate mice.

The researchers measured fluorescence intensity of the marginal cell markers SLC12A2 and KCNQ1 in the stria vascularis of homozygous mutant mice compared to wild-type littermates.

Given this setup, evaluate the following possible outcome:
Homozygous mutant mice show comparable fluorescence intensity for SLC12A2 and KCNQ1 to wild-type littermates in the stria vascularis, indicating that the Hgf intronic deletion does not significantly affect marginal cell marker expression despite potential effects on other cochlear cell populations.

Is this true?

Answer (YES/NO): NO